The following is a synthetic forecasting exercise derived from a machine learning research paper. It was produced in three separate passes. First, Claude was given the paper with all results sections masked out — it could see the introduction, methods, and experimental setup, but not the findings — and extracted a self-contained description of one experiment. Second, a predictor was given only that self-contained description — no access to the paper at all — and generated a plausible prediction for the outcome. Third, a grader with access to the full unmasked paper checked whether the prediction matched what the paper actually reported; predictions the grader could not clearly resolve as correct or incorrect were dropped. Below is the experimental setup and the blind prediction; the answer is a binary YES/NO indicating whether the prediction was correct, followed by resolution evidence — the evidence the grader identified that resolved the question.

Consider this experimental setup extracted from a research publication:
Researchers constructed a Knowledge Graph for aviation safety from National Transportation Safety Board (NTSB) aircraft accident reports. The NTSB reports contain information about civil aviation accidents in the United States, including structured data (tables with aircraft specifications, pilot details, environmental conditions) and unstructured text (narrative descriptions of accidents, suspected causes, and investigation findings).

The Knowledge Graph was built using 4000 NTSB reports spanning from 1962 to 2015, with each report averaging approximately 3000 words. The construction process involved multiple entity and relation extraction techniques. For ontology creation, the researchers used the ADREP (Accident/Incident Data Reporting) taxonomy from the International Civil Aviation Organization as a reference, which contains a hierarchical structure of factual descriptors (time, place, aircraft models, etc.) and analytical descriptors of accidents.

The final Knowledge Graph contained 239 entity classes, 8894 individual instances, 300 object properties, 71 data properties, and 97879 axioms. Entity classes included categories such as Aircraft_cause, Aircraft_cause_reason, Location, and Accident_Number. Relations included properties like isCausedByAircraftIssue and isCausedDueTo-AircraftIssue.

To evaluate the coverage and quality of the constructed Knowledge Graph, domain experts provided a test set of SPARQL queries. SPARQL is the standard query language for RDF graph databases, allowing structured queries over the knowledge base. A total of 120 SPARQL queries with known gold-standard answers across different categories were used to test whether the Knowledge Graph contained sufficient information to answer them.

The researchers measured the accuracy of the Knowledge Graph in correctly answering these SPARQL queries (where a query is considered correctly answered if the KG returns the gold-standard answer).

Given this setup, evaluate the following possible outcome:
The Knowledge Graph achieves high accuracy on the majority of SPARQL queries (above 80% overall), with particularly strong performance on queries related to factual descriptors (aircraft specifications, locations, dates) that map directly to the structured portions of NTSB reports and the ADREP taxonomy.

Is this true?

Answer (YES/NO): NO